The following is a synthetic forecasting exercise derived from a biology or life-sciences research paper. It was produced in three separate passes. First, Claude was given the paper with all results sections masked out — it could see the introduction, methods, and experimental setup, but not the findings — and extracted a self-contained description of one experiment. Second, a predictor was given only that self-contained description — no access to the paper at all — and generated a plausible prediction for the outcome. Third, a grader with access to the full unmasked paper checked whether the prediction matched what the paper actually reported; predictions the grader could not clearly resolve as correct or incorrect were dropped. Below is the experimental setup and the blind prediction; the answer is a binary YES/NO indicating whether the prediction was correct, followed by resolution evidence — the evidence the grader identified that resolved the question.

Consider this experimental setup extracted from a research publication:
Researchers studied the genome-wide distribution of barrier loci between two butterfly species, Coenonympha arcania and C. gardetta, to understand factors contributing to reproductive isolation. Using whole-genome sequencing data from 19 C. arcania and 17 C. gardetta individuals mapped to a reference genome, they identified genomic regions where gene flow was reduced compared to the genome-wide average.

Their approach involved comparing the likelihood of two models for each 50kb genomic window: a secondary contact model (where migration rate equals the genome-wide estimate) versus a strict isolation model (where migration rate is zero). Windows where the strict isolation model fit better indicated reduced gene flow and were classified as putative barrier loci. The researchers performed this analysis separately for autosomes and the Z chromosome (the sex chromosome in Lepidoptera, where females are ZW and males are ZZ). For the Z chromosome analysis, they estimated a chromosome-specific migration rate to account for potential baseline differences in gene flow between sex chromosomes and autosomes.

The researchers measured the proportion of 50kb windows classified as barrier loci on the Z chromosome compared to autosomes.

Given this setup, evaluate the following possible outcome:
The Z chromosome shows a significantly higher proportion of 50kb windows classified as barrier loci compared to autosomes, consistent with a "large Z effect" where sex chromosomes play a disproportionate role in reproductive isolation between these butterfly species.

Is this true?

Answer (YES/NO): YES